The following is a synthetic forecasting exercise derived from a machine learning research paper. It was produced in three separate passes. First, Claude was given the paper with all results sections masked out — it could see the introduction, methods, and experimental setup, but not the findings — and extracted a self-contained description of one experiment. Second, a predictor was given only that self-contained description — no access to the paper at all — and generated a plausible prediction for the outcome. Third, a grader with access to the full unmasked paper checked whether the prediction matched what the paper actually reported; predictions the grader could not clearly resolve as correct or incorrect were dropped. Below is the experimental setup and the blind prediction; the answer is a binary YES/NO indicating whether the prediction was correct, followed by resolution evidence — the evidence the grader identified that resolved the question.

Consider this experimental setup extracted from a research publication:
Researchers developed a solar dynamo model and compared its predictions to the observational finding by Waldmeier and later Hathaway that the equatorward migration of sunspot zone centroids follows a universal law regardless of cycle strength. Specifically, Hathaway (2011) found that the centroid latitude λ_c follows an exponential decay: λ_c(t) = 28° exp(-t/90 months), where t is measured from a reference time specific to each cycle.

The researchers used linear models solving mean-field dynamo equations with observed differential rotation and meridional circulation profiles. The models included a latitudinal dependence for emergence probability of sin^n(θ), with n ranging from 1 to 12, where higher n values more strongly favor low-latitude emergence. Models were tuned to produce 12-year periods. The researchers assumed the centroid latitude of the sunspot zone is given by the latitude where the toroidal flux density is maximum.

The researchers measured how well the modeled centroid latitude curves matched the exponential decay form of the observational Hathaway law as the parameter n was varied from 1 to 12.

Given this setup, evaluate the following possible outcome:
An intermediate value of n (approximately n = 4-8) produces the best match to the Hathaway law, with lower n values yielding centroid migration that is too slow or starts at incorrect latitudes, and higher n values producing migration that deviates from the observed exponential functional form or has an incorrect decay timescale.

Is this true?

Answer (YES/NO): NO